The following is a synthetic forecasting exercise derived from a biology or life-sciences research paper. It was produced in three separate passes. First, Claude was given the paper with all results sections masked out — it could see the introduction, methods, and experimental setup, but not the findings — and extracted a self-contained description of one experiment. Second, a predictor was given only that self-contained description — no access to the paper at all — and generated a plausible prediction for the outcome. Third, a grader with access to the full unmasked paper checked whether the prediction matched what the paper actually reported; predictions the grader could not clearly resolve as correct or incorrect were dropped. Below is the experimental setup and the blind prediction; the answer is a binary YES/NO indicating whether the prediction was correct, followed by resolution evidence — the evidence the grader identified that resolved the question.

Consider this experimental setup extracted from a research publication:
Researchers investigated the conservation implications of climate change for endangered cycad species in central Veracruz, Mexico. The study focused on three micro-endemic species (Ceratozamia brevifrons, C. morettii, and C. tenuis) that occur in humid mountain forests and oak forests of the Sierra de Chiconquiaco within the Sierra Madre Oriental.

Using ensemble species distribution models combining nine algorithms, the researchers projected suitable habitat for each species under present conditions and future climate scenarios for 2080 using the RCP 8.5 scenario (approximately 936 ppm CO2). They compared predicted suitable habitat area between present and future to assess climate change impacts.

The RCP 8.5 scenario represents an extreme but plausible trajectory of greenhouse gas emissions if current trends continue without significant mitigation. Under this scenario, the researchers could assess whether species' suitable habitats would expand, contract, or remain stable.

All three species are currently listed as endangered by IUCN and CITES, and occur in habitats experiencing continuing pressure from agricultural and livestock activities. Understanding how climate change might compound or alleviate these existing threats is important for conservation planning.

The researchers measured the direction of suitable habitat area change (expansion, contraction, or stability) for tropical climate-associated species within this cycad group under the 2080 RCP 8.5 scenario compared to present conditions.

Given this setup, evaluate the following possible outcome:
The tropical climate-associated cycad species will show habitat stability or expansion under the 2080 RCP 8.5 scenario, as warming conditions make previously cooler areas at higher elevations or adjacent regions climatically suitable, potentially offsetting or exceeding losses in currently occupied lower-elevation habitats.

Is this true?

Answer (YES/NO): YES